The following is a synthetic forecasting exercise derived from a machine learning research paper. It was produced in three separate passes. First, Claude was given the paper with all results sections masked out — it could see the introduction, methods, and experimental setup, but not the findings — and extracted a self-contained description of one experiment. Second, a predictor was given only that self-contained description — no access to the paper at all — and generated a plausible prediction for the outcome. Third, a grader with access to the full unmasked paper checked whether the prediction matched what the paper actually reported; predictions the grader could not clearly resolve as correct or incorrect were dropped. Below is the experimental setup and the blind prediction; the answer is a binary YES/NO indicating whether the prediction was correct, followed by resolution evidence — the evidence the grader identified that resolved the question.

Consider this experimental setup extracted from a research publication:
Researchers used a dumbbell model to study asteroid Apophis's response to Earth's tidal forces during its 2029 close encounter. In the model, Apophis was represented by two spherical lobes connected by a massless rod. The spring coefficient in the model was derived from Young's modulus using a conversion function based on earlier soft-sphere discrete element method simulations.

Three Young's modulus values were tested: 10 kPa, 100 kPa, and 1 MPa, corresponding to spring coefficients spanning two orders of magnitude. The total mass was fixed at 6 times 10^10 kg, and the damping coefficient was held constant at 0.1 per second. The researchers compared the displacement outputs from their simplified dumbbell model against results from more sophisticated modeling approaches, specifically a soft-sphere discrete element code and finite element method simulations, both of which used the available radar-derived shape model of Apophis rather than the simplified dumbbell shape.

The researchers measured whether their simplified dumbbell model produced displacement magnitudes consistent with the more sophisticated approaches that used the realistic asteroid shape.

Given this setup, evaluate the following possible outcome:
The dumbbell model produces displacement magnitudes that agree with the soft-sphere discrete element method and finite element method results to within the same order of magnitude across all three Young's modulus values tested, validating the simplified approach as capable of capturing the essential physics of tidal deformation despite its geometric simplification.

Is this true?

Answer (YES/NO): YES